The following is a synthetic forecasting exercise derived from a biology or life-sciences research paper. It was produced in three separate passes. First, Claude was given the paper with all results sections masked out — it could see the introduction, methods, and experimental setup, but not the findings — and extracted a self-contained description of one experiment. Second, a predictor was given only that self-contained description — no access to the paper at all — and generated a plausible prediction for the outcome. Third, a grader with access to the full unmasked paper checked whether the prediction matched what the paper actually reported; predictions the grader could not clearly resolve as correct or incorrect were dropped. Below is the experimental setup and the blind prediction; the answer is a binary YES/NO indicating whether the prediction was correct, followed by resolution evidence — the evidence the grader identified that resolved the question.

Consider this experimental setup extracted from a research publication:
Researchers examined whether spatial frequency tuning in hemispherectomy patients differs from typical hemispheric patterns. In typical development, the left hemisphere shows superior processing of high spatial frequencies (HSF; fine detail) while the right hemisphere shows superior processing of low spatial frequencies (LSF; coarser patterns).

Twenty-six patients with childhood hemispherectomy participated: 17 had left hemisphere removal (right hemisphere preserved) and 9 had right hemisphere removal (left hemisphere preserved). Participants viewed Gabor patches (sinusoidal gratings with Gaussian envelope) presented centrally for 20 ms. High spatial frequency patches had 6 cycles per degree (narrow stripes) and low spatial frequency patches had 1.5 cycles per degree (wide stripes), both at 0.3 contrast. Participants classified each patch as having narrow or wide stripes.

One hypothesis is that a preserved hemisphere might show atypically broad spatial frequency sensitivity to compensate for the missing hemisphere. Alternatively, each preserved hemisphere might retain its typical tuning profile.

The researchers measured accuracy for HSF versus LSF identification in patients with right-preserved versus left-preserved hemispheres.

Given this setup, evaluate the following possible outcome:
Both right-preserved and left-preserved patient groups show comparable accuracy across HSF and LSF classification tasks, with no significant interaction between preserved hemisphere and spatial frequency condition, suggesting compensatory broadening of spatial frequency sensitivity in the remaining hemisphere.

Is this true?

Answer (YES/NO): NO